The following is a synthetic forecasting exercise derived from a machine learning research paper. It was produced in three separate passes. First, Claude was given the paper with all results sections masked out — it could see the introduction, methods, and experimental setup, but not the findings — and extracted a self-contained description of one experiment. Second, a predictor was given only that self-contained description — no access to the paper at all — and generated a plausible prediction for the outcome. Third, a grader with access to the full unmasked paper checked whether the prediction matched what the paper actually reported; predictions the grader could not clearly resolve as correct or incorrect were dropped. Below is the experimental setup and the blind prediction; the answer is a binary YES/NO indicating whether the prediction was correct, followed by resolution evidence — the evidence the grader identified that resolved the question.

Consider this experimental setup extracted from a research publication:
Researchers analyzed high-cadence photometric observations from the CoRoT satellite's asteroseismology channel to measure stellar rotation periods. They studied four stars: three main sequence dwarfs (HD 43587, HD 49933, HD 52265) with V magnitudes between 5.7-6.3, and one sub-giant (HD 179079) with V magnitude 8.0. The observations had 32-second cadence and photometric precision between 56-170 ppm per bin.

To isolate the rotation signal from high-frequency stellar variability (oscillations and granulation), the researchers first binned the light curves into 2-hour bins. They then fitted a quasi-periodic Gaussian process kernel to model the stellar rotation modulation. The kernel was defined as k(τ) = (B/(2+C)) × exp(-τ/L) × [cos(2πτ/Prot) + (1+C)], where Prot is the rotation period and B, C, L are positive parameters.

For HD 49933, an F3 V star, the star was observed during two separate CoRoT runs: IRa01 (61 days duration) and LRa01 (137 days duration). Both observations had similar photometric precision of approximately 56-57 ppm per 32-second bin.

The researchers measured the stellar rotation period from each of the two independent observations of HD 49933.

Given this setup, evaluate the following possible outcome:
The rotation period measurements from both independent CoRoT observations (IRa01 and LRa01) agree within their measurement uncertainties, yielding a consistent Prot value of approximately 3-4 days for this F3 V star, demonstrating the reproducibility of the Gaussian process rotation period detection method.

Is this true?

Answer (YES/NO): YES